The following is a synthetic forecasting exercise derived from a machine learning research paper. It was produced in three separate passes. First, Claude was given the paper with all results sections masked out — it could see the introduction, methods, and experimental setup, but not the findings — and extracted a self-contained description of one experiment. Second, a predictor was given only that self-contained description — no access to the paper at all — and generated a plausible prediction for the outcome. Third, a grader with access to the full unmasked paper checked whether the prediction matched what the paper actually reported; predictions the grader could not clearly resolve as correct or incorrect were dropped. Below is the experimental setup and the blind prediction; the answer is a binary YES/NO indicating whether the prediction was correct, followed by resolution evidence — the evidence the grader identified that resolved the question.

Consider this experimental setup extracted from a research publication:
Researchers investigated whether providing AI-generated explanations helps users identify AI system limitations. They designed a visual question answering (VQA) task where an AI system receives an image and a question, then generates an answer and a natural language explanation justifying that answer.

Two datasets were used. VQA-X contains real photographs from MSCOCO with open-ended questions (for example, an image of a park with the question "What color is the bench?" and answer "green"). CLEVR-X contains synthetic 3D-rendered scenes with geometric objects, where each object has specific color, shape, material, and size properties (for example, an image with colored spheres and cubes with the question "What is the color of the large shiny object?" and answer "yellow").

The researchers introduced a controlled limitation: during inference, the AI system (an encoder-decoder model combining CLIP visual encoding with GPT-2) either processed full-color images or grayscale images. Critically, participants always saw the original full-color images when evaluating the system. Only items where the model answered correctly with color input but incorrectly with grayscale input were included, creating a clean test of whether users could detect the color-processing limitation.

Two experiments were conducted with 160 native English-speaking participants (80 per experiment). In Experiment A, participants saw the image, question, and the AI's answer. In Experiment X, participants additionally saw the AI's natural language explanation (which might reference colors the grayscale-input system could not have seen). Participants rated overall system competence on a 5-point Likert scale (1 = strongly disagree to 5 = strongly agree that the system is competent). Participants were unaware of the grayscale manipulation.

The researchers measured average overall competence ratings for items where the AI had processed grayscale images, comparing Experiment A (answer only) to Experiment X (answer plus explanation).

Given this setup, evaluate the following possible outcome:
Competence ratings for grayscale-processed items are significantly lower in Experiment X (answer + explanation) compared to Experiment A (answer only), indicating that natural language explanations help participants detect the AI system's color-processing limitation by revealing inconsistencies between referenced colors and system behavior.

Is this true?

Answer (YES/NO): NO